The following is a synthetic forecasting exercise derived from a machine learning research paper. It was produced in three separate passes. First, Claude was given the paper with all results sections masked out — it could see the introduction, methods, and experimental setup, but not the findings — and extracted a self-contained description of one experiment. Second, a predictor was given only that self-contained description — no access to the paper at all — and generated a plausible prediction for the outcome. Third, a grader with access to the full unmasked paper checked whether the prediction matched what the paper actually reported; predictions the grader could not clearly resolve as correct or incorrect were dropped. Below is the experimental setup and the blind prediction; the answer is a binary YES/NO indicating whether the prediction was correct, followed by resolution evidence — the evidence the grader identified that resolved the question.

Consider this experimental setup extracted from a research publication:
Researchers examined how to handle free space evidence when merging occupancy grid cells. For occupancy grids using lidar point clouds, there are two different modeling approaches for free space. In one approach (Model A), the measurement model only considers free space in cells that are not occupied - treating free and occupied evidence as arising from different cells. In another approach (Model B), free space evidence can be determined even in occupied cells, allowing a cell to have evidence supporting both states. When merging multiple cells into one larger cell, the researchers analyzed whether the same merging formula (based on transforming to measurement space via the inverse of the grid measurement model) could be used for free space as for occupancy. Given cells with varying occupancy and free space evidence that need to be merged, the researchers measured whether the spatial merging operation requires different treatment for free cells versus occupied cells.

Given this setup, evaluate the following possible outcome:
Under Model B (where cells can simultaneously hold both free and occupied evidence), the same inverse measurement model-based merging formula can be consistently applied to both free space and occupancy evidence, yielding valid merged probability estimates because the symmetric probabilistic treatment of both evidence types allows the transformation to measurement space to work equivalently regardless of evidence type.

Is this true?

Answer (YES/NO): NO